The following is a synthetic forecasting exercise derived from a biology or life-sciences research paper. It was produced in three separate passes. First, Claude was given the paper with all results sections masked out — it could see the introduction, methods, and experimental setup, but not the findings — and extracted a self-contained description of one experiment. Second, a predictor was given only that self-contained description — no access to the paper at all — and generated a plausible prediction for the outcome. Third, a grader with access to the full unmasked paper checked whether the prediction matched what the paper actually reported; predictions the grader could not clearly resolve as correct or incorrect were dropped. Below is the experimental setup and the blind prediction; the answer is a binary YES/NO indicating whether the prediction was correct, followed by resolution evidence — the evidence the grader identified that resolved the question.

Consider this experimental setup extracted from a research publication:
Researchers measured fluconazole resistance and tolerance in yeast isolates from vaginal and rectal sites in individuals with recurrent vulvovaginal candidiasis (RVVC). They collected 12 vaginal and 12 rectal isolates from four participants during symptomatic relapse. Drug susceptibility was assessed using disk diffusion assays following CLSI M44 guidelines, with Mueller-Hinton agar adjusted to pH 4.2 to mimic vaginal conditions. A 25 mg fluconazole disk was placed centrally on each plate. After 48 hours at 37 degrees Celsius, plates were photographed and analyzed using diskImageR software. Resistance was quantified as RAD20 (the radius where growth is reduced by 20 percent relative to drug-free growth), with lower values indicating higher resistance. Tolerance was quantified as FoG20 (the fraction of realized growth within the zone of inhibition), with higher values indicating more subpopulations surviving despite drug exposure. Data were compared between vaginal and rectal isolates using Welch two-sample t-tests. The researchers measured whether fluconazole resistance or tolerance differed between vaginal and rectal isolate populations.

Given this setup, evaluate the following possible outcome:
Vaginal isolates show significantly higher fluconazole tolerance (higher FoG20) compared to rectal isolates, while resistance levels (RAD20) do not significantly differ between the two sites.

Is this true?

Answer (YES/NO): NO